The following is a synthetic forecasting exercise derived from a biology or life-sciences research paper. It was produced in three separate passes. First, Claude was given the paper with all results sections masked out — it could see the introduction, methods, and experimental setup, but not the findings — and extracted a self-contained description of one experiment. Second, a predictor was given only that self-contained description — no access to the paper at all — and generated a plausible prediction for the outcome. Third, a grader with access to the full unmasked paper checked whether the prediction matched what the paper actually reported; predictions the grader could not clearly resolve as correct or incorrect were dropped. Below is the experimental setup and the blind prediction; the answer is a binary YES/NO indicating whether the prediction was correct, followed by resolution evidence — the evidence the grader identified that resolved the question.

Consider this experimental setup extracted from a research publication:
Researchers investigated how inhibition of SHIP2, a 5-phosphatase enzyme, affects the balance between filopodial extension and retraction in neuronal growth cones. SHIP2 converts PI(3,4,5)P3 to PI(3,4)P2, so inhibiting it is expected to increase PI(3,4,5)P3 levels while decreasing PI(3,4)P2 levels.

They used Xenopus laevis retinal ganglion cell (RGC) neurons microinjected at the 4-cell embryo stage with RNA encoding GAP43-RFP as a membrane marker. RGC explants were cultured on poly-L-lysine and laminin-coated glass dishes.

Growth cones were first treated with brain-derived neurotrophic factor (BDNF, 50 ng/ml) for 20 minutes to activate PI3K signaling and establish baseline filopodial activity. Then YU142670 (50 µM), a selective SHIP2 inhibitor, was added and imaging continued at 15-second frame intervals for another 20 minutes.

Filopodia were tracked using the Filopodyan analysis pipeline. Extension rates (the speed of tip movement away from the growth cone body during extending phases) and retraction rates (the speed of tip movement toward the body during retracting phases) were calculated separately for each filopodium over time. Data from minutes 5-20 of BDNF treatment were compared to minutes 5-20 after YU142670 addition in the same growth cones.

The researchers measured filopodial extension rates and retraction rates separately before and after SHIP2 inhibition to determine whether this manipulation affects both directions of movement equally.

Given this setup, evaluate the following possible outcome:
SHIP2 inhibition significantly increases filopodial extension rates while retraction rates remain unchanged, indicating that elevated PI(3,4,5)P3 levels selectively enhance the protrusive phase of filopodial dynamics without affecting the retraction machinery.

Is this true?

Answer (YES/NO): NO